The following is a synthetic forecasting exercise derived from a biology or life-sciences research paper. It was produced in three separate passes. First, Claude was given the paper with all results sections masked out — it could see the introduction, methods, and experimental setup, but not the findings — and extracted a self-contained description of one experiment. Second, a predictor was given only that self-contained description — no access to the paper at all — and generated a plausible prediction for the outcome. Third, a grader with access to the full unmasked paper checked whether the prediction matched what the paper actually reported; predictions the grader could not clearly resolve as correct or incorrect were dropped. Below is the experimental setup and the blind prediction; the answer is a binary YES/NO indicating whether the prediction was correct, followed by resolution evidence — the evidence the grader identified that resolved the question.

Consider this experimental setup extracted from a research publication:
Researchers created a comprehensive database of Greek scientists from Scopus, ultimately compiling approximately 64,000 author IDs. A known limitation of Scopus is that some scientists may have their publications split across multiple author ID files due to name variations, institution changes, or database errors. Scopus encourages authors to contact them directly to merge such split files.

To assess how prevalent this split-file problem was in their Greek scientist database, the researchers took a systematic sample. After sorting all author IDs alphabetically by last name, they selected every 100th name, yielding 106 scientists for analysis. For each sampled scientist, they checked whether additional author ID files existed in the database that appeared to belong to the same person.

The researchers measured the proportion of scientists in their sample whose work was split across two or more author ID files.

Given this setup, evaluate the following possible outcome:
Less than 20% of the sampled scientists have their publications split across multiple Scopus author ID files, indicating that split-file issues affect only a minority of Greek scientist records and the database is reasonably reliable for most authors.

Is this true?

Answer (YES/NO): YES